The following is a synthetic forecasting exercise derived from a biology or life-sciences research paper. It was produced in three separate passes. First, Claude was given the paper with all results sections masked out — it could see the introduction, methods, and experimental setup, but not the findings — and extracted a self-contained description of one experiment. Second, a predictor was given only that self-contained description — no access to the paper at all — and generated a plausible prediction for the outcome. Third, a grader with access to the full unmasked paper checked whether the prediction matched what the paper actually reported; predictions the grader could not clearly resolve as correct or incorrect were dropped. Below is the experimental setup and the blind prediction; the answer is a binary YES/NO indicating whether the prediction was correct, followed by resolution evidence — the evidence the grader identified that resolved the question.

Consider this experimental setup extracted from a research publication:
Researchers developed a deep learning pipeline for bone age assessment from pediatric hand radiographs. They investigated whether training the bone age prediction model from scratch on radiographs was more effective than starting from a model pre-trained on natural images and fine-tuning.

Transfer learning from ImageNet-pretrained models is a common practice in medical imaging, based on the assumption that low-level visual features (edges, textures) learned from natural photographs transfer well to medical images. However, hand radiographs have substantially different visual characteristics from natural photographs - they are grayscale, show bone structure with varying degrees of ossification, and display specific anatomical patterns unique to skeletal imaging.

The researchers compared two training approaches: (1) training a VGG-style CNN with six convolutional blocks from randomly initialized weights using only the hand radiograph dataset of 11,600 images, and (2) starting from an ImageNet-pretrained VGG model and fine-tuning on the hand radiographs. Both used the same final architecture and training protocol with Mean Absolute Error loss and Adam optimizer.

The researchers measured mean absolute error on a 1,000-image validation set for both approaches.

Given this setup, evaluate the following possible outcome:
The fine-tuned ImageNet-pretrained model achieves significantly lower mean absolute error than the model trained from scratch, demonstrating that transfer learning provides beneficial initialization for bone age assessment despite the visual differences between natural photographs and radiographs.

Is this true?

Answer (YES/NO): NO